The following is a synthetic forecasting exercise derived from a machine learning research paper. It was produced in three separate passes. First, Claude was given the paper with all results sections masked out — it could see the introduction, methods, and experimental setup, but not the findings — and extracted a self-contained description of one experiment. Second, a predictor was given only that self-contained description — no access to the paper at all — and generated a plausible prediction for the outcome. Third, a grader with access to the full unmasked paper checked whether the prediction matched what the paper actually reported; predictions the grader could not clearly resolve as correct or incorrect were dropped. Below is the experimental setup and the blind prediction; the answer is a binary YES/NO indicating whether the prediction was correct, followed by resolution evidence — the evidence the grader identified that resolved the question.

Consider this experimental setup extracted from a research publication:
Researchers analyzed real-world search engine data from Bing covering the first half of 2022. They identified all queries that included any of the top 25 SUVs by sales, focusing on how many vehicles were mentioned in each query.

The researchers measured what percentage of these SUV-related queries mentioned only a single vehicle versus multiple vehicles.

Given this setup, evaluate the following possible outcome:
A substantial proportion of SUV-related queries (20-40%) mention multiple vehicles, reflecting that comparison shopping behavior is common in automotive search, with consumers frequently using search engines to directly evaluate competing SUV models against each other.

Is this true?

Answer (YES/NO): NO